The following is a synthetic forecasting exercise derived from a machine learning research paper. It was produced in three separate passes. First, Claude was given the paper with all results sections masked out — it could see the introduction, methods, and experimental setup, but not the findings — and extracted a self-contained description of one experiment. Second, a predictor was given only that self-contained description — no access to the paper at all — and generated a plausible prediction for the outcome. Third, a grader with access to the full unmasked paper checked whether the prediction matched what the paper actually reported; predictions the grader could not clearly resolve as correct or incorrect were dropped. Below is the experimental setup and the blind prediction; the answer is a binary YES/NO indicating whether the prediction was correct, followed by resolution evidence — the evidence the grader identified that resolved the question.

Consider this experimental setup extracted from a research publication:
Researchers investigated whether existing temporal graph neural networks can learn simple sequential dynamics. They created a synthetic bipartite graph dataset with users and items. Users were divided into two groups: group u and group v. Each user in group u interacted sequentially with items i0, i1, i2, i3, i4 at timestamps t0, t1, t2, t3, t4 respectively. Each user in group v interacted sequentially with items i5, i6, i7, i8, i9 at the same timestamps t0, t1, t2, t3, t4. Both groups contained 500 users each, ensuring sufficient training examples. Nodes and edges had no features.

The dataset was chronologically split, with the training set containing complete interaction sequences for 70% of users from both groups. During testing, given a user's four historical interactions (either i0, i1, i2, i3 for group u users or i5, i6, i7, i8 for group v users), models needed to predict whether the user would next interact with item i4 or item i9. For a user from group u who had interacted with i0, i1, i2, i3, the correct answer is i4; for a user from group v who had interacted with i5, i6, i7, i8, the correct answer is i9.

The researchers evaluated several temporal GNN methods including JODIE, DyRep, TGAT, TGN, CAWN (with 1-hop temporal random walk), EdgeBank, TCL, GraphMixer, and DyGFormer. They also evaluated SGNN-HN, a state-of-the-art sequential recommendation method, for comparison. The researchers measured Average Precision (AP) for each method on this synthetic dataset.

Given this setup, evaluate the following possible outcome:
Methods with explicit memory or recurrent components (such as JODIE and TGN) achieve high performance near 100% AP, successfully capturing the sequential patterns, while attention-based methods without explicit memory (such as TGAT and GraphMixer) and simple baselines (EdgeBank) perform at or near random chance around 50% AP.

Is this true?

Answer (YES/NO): NO